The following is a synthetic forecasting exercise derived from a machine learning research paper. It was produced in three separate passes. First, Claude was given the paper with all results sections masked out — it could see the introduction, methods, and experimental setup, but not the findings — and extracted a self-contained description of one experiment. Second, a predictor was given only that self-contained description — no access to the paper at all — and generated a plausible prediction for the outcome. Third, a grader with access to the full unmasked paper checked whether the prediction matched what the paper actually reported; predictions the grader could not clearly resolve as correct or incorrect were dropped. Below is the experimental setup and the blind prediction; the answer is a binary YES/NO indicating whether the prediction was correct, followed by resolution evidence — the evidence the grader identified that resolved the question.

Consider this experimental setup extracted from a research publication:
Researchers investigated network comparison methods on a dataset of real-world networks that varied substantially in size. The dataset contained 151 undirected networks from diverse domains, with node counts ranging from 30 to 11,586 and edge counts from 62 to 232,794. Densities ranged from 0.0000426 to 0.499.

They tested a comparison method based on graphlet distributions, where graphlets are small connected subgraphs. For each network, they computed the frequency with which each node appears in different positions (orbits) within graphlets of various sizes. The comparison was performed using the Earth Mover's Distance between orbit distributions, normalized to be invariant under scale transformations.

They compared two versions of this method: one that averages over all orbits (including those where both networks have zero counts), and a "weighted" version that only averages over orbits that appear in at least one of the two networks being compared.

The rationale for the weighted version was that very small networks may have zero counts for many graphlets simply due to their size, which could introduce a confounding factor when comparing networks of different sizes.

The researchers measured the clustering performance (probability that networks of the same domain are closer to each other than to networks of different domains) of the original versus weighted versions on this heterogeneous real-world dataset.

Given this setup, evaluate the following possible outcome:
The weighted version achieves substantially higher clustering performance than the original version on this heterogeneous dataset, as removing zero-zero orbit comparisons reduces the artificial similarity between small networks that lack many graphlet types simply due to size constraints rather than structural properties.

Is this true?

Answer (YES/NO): NO